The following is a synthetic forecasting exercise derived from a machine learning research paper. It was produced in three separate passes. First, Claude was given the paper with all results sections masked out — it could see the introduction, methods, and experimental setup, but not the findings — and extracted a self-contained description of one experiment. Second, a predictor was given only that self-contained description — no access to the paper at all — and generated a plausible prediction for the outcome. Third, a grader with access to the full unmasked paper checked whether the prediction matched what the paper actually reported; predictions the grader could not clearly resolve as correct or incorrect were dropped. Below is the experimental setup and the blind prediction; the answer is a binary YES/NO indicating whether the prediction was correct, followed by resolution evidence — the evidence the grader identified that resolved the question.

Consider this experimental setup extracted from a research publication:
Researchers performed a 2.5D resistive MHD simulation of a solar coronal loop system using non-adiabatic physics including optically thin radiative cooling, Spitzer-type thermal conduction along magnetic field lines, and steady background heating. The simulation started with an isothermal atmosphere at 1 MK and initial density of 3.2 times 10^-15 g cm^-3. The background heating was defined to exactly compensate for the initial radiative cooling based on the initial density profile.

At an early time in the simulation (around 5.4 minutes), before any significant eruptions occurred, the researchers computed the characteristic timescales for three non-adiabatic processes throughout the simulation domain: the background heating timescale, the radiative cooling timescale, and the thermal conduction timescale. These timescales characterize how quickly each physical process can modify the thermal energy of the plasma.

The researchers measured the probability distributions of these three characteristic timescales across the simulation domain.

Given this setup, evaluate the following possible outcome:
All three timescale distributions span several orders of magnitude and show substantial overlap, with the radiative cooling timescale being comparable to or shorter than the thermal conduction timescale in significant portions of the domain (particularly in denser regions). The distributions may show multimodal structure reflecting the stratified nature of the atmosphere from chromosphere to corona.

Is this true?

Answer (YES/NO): NO